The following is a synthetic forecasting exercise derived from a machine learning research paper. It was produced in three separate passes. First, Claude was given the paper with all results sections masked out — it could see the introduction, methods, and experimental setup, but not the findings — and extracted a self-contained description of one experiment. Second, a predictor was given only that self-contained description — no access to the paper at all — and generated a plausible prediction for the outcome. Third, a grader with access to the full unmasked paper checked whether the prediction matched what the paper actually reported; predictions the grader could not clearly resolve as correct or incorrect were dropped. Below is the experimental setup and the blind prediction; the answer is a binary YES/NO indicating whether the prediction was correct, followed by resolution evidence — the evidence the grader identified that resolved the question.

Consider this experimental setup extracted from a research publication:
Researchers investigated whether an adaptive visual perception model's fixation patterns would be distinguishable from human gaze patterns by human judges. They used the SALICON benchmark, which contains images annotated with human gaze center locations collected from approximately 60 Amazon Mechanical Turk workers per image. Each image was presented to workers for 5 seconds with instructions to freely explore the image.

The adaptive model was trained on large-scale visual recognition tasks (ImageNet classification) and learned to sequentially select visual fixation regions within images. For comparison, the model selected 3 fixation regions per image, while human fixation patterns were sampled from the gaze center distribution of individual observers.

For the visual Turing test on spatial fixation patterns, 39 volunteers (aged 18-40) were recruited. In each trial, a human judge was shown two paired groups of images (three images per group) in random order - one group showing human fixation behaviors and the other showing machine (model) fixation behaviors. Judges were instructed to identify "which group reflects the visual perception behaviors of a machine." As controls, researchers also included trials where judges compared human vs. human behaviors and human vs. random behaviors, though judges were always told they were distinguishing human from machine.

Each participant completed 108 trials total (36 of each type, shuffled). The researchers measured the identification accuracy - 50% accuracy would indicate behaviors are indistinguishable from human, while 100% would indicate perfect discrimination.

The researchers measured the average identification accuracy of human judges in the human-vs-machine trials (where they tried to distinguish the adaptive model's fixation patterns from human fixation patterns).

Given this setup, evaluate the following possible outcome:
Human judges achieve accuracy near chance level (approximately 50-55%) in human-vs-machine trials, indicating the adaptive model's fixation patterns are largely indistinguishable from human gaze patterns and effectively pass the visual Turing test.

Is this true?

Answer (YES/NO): YES